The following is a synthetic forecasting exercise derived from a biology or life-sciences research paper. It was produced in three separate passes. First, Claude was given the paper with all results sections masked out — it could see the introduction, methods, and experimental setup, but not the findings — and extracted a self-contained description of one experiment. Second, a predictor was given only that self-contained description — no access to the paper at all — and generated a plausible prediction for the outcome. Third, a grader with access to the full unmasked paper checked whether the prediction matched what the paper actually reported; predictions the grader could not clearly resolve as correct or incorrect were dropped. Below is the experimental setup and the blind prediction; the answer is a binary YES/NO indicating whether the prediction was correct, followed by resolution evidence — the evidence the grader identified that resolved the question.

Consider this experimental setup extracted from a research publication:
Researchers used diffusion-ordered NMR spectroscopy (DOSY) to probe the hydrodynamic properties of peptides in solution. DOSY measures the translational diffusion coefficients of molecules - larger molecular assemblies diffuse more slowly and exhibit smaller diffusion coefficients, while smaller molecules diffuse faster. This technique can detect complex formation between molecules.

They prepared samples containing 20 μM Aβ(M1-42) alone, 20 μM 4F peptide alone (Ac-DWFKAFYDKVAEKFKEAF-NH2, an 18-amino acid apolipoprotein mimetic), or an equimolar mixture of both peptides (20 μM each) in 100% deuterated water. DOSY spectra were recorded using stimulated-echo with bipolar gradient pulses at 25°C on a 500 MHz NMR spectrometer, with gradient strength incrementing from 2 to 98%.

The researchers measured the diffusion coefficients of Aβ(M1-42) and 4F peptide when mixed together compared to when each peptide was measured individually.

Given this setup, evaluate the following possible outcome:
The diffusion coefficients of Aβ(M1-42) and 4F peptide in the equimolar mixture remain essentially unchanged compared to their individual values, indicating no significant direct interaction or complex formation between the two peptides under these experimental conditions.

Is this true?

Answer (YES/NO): NO